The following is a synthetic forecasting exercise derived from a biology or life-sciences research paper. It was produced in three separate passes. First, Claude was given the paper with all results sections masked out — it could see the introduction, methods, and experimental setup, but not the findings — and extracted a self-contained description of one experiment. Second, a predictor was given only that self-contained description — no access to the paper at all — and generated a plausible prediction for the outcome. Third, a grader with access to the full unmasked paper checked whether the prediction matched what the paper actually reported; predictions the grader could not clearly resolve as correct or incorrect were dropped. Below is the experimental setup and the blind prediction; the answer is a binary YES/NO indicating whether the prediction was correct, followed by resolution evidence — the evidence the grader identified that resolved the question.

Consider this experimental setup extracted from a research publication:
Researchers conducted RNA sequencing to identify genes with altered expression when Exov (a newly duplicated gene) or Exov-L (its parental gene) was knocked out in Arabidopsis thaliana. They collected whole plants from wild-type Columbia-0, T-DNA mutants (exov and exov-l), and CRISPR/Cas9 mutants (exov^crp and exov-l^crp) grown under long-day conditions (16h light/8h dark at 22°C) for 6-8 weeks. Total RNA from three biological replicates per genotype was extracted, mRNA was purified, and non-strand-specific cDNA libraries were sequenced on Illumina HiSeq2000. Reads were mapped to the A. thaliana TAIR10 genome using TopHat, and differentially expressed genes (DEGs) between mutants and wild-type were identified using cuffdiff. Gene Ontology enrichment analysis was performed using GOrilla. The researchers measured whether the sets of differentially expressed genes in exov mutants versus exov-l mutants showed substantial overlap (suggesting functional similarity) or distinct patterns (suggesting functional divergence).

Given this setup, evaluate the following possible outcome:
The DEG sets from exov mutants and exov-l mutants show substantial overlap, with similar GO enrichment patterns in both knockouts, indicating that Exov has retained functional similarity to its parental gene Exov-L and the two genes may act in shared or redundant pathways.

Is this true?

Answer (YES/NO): NO